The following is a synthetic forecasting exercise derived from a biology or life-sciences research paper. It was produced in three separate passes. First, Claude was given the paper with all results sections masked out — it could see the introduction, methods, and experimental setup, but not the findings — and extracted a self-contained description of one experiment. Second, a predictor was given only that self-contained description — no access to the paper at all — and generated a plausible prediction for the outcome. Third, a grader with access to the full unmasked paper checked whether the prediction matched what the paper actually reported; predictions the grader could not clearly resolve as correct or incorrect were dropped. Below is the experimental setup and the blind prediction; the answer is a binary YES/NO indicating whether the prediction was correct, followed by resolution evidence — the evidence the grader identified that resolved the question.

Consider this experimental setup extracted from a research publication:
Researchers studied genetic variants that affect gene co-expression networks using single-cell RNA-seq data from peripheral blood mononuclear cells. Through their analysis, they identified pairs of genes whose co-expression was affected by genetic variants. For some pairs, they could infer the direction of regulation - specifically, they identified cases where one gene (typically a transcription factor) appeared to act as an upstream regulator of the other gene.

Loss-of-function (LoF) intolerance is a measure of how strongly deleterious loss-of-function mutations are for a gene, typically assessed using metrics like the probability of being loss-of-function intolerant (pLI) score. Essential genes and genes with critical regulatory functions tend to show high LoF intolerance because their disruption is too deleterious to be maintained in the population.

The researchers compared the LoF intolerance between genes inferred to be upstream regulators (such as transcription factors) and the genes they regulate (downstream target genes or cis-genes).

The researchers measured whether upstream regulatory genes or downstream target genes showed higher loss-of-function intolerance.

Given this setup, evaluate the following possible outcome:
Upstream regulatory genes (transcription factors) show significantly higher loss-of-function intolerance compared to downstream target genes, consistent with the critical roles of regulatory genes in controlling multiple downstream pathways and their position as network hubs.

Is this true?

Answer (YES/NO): YES